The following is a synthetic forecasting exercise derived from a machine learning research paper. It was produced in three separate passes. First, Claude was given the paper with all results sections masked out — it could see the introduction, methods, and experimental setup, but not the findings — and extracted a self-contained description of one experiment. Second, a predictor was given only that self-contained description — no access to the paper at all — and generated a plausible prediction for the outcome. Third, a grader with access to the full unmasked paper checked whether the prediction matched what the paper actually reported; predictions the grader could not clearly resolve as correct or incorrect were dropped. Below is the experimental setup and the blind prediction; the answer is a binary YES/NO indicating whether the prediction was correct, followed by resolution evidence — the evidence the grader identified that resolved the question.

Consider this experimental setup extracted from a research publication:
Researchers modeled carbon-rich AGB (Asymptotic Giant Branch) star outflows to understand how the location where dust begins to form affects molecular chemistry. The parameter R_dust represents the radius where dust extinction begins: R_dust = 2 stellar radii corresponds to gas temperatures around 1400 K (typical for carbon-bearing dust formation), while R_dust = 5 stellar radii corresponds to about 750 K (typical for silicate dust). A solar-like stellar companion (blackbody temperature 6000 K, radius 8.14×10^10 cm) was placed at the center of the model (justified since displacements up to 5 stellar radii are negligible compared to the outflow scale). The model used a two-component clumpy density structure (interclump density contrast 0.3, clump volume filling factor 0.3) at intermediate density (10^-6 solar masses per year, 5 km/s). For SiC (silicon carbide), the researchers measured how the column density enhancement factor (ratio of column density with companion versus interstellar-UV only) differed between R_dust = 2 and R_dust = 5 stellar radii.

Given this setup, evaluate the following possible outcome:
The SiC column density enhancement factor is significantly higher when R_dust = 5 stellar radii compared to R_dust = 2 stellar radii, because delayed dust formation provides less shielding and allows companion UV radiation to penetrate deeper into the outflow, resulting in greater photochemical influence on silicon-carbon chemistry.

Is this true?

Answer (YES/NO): NO